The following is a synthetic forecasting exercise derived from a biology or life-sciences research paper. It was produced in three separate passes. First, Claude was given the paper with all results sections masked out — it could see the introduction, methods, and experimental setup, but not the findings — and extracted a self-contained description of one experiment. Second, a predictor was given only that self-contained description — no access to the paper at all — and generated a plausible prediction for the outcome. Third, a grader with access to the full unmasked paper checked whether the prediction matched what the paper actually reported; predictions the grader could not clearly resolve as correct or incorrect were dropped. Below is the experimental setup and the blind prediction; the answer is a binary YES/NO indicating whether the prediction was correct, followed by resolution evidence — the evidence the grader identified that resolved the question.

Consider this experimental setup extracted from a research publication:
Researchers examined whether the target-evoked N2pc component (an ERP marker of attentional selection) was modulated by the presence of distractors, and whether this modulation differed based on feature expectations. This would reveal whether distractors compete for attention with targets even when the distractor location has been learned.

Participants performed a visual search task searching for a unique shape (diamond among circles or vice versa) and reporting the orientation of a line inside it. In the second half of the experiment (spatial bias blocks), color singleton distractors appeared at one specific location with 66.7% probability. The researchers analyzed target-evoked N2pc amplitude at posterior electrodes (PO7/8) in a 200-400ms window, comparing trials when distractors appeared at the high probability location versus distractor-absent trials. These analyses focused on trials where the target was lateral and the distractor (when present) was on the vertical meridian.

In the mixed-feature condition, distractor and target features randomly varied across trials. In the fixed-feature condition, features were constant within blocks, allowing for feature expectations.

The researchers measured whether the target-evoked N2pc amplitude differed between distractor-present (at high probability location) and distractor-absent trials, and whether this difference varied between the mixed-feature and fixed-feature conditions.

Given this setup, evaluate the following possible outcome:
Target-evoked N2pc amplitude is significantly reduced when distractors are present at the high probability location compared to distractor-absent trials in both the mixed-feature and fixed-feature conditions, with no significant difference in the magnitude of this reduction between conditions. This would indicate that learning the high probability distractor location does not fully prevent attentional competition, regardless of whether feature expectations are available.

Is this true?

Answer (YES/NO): NO